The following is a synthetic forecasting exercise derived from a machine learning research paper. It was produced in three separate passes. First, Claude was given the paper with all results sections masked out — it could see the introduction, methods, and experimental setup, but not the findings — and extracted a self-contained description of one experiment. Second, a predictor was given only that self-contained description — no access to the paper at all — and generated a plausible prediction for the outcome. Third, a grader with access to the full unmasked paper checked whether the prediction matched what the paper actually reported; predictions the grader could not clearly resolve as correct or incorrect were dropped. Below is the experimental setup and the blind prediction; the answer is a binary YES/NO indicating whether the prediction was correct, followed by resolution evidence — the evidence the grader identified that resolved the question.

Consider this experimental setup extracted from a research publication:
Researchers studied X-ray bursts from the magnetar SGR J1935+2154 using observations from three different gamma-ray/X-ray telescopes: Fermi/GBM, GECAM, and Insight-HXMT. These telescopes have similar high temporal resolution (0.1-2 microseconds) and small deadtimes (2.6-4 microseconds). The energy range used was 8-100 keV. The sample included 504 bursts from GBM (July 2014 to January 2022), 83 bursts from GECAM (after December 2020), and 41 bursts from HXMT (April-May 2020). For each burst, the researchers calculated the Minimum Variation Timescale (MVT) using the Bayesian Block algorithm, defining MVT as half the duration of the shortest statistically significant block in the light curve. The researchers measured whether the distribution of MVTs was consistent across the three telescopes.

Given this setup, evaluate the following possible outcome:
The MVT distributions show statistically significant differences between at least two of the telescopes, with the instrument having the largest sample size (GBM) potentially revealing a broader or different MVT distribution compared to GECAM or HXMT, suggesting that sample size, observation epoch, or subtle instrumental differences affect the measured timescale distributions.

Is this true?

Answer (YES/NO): NO